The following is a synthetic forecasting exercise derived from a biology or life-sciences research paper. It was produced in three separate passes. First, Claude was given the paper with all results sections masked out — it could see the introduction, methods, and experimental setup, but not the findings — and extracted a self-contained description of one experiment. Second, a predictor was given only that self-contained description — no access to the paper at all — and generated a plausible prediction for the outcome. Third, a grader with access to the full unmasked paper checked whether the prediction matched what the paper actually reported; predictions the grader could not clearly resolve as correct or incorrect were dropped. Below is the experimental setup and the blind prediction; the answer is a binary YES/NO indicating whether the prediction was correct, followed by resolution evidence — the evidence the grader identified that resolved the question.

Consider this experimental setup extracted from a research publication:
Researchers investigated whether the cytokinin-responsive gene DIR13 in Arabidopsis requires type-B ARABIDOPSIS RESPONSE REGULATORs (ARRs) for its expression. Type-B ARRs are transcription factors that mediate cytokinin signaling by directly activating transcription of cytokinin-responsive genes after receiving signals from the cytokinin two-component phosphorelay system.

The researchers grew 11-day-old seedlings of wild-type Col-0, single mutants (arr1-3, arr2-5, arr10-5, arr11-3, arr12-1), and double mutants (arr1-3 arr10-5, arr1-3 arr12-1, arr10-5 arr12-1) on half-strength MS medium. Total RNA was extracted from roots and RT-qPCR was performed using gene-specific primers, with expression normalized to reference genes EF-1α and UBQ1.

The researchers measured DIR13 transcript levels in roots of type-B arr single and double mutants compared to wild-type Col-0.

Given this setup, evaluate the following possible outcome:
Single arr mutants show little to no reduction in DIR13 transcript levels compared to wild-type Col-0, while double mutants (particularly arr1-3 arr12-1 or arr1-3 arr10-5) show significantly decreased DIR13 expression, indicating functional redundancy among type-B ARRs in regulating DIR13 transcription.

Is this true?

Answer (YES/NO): NO